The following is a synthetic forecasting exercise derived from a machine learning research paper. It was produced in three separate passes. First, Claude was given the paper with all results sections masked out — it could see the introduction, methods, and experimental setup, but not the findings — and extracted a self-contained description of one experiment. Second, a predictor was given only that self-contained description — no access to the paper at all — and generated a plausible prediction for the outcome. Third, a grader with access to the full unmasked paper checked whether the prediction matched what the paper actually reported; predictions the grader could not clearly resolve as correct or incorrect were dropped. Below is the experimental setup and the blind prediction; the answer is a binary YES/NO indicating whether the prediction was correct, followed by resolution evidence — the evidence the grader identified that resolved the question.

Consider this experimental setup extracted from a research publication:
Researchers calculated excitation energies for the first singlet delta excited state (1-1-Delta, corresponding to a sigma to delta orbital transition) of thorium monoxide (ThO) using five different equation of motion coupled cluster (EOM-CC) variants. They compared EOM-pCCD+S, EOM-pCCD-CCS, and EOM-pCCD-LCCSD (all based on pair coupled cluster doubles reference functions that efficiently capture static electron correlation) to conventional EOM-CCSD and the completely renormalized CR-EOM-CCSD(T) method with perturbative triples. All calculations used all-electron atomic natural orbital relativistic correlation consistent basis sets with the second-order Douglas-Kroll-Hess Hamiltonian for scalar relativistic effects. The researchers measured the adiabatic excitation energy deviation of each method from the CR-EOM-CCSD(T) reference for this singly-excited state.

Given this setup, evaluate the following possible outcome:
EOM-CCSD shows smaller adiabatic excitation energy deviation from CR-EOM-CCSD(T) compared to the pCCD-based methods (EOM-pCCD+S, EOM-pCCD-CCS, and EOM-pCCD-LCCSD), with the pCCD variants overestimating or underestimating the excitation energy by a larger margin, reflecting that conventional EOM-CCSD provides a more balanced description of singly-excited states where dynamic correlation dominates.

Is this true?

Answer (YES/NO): YES